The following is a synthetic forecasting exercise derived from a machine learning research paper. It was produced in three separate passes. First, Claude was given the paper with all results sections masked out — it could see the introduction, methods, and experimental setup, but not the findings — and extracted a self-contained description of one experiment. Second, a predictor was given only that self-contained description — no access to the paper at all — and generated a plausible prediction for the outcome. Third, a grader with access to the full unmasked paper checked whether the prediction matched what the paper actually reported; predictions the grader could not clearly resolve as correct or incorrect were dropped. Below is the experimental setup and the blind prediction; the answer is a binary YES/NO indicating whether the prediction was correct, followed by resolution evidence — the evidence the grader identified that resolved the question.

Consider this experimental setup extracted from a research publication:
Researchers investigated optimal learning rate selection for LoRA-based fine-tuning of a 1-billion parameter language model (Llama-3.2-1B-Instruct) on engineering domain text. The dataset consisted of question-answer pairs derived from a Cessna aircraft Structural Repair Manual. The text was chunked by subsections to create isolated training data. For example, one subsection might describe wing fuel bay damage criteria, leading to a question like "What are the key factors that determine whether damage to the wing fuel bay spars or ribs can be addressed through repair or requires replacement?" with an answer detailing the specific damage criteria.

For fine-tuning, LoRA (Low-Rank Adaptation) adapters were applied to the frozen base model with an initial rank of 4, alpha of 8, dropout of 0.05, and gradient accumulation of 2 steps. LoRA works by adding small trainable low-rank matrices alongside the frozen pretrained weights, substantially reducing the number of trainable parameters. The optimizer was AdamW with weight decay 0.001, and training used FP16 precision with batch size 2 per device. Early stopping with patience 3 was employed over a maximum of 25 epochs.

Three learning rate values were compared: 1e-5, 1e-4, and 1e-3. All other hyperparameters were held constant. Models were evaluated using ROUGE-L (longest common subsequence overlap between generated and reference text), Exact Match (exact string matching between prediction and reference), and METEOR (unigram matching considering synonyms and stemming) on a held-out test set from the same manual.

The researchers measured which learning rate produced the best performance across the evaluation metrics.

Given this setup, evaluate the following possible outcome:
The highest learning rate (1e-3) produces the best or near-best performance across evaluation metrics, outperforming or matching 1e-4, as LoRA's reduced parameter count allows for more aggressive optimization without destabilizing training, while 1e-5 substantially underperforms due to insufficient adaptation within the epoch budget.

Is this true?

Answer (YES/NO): YES